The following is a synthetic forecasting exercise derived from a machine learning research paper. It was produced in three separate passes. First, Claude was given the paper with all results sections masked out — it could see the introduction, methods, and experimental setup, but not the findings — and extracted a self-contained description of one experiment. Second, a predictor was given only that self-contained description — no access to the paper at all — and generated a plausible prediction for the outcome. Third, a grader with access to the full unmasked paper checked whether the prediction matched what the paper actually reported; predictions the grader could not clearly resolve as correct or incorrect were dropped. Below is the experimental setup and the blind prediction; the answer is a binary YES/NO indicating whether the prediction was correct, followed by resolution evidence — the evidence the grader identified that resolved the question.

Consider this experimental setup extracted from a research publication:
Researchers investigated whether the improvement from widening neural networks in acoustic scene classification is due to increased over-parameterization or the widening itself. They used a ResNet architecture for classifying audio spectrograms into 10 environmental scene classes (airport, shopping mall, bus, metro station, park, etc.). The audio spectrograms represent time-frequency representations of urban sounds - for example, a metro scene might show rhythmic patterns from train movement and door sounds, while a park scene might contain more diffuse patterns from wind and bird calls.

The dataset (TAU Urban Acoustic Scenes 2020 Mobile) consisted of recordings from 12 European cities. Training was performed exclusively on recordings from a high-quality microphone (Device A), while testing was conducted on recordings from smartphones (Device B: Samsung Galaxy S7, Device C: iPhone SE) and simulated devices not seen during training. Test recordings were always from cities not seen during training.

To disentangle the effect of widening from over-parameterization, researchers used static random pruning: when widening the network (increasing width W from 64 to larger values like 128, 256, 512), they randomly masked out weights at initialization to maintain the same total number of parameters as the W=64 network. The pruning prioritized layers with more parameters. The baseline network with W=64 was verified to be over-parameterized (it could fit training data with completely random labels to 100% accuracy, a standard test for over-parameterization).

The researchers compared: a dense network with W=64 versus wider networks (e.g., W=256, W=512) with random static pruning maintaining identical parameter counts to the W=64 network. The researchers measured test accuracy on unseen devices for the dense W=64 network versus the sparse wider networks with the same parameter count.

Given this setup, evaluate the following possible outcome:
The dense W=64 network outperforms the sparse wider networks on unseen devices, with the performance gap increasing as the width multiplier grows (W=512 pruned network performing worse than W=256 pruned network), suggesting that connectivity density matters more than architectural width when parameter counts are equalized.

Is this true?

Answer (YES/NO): NO